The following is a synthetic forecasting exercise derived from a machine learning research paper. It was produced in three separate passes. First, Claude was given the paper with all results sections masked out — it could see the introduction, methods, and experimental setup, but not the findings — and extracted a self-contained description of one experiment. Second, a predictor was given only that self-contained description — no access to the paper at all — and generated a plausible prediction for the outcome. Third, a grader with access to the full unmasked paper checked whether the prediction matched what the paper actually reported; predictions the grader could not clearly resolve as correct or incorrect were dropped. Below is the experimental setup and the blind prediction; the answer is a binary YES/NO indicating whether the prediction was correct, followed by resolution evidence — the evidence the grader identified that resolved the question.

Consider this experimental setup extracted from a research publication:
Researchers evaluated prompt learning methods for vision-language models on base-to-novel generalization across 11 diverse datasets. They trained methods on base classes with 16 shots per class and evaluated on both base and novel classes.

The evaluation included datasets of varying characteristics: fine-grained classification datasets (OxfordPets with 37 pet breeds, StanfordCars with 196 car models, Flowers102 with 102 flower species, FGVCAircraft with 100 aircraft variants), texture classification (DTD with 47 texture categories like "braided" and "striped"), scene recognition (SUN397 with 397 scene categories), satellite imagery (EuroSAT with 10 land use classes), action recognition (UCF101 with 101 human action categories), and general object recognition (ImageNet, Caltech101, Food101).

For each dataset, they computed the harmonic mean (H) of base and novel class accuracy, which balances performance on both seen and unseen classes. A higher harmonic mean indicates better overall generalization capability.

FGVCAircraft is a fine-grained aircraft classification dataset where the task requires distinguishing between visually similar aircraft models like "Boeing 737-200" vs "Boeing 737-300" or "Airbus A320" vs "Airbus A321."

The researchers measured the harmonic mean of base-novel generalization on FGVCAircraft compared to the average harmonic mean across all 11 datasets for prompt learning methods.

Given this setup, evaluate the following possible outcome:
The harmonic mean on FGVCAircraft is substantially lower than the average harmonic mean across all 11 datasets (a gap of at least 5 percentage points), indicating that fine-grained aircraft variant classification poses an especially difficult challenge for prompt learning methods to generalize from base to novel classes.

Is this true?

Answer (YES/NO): YES